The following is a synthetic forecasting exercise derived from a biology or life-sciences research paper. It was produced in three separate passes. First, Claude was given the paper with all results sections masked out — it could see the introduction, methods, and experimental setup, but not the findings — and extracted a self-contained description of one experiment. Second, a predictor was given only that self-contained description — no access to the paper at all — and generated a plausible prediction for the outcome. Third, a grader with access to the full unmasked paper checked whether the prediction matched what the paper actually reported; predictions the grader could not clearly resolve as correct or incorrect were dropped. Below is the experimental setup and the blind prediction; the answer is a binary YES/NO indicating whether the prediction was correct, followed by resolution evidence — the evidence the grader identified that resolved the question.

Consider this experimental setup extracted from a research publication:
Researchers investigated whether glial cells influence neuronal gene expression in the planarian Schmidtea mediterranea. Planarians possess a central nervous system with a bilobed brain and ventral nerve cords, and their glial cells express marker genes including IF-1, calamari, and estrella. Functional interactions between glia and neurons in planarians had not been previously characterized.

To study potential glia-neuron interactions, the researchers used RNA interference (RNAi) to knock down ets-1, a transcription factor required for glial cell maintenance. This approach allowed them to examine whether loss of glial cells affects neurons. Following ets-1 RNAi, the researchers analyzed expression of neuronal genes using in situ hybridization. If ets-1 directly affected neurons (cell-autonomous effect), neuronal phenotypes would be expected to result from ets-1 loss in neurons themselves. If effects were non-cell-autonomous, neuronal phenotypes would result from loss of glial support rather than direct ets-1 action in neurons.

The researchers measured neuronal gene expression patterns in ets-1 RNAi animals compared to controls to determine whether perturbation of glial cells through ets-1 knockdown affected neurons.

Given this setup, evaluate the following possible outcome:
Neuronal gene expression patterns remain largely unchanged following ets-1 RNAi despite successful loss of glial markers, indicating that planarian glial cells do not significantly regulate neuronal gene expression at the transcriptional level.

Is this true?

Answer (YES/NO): NO